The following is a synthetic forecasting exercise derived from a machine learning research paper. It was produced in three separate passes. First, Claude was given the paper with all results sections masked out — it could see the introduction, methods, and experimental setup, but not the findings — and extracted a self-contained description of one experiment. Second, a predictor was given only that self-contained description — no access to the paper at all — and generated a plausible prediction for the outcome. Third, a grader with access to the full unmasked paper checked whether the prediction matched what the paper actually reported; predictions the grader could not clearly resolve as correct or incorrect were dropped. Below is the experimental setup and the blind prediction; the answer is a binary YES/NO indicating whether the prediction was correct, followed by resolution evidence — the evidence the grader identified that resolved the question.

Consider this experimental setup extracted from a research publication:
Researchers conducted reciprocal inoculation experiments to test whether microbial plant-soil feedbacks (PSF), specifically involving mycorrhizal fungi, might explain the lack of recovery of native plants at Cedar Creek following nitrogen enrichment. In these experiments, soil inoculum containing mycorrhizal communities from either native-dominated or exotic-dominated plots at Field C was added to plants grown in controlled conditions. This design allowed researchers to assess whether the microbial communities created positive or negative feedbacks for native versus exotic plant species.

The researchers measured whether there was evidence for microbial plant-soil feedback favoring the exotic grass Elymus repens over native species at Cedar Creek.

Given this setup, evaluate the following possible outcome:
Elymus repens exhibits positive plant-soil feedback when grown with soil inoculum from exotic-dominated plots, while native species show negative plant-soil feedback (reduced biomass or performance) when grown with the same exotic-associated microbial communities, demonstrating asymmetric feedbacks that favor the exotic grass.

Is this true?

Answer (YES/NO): NO